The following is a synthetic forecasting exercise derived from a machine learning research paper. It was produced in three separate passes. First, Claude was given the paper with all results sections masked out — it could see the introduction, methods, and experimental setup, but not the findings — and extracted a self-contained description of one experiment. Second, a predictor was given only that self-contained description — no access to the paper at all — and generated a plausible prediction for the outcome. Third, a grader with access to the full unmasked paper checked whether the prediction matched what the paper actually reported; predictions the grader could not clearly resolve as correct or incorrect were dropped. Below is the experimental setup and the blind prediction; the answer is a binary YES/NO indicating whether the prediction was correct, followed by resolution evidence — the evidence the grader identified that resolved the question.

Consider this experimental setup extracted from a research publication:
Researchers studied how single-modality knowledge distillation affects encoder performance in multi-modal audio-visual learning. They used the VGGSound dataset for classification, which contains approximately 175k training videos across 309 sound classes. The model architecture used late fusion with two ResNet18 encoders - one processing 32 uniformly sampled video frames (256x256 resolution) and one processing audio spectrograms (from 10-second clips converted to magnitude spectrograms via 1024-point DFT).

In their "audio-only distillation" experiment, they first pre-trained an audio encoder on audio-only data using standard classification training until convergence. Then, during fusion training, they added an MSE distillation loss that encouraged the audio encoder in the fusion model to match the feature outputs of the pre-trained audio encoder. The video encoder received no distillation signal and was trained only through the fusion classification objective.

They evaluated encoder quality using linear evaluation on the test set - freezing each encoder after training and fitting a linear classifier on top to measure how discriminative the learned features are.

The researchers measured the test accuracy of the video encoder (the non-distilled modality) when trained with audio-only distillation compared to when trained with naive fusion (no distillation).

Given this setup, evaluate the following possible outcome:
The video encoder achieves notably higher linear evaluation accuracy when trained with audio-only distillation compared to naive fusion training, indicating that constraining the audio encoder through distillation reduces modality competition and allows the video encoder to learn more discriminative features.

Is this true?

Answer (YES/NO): NO